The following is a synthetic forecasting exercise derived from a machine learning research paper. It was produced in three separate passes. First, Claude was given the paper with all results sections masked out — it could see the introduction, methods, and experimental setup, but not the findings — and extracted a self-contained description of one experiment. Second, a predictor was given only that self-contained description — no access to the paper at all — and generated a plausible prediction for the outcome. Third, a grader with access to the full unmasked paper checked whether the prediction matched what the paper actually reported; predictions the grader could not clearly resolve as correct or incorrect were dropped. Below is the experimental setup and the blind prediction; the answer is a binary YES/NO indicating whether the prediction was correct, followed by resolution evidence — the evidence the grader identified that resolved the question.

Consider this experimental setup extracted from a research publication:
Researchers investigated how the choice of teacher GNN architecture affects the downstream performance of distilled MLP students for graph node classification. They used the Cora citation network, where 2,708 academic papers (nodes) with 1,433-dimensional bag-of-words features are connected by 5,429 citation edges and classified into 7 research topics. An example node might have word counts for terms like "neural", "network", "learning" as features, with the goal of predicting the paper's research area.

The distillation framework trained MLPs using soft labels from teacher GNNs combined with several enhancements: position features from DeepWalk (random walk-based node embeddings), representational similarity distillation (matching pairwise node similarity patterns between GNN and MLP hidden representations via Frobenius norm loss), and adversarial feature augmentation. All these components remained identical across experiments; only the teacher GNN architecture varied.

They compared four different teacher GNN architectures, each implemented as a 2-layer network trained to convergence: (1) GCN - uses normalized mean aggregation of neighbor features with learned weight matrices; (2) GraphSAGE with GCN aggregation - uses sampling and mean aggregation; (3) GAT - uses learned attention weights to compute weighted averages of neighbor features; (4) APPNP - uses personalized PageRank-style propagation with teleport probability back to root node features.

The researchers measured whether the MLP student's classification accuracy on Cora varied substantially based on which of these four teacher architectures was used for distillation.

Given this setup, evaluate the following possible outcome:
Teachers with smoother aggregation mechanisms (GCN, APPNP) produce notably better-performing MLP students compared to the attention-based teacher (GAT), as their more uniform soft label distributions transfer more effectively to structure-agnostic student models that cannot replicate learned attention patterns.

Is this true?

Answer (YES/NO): NO